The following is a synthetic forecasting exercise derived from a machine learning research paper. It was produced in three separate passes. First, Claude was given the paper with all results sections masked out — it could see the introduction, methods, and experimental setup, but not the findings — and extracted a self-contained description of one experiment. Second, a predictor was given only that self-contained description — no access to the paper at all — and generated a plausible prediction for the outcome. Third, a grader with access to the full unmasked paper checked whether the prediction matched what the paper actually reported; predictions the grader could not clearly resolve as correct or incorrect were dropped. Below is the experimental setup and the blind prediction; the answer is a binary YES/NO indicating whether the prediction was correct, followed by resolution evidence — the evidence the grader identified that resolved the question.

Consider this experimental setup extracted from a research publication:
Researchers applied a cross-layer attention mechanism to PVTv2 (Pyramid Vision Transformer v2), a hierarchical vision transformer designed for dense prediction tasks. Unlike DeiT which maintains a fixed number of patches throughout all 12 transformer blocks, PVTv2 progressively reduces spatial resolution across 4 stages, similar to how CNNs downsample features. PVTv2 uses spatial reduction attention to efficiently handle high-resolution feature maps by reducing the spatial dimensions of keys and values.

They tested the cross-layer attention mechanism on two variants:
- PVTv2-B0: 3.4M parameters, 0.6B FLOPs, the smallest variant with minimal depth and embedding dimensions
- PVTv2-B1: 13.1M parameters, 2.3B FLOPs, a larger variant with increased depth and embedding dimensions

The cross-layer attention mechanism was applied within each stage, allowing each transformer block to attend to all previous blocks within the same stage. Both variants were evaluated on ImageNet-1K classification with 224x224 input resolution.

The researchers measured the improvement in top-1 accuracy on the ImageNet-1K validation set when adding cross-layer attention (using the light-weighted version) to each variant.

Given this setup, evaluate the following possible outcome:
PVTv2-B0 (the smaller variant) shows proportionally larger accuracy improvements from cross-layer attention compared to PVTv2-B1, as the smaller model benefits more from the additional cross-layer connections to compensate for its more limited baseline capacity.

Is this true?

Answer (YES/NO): YES